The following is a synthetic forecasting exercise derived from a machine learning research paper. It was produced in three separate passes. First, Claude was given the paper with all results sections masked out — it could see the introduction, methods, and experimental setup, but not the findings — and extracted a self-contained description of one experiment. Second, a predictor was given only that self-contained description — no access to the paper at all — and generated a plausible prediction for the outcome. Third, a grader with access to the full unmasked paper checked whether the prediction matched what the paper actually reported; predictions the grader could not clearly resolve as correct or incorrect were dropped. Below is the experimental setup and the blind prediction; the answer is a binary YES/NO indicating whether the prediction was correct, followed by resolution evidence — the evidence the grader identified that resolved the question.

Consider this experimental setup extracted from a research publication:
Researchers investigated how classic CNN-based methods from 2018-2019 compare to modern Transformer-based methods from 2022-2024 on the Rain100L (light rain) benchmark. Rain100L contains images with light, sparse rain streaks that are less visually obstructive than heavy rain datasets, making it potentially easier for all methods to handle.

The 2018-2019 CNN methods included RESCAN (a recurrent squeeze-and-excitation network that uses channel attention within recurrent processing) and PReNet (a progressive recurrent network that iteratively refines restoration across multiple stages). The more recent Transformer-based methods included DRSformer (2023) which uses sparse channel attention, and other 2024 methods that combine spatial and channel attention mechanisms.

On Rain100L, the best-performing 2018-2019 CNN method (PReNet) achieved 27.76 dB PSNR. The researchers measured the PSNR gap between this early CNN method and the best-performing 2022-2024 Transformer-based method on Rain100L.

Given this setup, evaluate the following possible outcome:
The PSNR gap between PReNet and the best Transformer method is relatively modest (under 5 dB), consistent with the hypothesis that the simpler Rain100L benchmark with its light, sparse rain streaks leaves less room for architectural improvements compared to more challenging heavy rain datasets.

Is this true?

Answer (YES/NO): NO